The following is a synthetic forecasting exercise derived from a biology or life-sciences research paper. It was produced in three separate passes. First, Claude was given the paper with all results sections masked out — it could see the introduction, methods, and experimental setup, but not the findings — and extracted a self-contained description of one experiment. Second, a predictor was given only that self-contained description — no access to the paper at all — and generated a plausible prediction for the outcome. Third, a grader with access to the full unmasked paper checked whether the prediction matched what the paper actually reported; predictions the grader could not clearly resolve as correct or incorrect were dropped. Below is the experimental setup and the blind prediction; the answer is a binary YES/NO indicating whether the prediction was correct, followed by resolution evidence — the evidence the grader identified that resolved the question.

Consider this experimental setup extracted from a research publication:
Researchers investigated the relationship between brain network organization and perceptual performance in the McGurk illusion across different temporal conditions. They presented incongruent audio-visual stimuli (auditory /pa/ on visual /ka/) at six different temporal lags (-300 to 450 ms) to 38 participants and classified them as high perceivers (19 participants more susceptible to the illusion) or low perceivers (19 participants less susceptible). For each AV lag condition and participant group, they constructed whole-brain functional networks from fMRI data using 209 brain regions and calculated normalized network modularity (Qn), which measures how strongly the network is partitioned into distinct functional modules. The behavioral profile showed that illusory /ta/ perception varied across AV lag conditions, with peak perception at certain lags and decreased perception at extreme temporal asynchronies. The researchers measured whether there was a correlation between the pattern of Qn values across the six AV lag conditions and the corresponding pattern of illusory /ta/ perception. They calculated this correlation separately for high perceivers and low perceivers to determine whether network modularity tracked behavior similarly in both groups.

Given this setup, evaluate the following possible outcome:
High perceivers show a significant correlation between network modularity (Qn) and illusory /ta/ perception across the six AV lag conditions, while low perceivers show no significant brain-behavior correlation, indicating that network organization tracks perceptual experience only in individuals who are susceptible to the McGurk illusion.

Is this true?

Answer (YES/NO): NO